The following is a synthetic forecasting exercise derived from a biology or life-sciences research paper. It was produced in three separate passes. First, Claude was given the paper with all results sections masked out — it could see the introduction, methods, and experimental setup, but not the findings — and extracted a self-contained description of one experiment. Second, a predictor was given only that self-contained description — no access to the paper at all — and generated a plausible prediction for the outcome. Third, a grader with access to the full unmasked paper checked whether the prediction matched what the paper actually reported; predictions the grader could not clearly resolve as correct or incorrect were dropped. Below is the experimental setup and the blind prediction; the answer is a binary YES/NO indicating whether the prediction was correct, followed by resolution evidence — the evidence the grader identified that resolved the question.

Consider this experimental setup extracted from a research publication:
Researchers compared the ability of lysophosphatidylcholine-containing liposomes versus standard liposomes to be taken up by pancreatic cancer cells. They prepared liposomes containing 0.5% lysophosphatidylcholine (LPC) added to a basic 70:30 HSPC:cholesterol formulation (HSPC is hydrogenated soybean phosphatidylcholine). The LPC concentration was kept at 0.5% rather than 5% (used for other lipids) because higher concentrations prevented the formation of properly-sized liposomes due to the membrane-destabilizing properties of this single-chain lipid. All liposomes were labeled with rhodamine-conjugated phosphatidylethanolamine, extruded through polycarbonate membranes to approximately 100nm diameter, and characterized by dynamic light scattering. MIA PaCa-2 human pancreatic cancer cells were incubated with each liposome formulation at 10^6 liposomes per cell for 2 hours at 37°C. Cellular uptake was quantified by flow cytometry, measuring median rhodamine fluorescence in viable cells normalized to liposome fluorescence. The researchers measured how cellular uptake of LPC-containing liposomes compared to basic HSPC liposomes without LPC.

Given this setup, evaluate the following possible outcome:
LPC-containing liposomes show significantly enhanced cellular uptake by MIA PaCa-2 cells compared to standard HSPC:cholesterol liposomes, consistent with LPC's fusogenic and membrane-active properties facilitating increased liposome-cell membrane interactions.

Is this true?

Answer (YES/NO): NO